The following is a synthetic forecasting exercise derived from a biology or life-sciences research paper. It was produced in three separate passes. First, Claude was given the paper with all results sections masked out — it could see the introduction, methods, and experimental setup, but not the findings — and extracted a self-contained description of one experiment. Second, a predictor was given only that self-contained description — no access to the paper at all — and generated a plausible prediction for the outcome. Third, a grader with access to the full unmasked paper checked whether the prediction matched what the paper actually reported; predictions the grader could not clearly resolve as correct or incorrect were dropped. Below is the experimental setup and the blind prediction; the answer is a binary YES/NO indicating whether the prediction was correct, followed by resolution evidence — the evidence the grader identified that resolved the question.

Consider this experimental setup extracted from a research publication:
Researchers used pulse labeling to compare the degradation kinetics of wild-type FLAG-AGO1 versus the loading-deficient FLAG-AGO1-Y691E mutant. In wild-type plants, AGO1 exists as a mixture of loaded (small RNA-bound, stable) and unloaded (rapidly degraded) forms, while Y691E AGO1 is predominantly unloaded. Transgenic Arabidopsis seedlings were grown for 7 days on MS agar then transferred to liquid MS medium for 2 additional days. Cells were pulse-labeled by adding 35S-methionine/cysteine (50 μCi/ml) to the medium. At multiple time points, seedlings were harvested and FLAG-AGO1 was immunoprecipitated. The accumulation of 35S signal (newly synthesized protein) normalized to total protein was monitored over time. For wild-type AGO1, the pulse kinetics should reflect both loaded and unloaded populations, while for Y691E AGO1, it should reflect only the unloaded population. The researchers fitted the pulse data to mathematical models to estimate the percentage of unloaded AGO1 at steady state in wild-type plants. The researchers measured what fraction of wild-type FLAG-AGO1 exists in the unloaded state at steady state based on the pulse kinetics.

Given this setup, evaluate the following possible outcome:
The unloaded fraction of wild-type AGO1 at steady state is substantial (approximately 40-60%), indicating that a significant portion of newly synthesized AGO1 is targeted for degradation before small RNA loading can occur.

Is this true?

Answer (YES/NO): NO